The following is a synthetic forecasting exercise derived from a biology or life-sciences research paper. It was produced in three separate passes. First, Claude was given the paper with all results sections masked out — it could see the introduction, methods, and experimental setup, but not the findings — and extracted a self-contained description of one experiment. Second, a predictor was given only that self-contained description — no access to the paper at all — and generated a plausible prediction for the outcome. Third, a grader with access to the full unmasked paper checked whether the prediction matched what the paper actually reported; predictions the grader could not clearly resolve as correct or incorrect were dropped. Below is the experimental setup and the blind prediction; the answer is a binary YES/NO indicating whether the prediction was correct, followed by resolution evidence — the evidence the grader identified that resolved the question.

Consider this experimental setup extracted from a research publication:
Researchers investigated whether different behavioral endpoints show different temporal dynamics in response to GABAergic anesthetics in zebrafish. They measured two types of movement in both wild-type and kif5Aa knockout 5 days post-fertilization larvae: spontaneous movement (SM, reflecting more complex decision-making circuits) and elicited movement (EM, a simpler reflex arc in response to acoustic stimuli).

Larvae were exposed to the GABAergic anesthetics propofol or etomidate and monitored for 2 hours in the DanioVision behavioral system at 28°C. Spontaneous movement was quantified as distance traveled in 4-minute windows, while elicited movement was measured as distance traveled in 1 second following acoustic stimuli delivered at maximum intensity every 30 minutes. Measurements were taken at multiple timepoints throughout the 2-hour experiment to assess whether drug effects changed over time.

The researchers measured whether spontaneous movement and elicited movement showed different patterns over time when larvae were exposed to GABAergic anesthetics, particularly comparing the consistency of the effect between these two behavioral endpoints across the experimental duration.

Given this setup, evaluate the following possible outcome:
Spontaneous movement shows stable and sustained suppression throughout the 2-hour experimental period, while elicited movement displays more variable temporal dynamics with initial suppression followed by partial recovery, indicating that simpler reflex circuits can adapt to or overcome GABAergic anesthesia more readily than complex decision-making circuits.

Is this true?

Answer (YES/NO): NO